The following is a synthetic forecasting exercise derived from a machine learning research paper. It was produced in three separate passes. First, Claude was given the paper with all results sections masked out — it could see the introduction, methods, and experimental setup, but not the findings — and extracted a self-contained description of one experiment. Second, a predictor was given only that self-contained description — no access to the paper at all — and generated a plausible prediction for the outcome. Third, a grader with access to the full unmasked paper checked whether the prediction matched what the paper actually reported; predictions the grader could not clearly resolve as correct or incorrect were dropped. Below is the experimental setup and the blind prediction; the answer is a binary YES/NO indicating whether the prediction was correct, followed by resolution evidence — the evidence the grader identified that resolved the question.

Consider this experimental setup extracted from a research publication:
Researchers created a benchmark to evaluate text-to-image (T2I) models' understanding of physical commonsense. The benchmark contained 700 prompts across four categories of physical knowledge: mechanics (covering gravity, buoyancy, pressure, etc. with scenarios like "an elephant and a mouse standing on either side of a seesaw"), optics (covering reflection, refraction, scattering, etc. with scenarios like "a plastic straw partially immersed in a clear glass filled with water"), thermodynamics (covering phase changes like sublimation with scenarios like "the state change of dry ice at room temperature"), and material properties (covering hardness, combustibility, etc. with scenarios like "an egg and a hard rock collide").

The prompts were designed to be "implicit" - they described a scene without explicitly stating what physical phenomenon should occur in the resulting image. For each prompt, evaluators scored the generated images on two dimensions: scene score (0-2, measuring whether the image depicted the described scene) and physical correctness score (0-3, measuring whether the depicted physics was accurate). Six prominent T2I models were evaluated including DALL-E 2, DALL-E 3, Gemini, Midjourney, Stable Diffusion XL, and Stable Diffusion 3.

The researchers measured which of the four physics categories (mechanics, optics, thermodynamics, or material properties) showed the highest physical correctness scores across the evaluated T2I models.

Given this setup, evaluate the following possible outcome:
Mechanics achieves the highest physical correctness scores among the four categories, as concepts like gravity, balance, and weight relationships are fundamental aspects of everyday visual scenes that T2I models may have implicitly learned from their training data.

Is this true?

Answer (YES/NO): NO